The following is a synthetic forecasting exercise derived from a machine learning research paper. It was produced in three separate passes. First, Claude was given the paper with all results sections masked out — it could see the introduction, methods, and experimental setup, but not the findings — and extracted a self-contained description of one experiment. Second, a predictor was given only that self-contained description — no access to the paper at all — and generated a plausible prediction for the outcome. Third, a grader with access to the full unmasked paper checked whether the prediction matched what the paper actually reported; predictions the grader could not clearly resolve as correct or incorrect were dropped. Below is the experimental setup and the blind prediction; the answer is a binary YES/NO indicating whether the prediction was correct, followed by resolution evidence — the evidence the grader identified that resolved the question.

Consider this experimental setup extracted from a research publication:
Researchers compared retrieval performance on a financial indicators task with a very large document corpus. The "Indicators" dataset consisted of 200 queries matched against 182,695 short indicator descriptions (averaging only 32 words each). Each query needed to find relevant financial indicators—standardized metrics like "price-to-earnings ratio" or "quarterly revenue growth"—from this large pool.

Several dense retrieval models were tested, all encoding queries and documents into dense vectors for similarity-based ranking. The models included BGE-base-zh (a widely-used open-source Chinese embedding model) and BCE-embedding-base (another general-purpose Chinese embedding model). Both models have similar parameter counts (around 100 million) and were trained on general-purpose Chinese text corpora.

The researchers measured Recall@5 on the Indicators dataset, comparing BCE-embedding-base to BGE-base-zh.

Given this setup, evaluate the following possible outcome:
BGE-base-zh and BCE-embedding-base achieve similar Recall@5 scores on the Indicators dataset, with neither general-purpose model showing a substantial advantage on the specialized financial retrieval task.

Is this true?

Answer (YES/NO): NO